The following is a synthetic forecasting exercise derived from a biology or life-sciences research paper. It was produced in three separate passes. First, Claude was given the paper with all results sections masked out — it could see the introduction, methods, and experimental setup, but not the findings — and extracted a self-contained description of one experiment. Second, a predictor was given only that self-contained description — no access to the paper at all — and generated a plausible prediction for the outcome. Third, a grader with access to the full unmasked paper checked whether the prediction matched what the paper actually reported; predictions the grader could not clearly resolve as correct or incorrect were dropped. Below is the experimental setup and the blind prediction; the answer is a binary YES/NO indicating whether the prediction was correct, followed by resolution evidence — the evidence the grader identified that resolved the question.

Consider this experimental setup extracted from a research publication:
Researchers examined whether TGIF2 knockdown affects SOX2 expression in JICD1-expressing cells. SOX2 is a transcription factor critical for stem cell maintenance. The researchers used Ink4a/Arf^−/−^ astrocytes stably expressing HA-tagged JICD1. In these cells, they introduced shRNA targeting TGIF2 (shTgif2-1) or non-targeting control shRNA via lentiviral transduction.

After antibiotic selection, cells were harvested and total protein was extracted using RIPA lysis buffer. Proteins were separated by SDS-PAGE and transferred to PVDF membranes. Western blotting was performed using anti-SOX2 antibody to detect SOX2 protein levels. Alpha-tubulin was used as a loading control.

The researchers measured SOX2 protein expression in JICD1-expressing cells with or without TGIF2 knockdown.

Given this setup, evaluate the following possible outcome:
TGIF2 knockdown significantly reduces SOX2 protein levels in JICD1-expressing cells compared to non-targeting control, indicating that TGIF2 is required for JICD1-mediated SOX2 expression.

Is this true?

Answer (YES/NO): NO